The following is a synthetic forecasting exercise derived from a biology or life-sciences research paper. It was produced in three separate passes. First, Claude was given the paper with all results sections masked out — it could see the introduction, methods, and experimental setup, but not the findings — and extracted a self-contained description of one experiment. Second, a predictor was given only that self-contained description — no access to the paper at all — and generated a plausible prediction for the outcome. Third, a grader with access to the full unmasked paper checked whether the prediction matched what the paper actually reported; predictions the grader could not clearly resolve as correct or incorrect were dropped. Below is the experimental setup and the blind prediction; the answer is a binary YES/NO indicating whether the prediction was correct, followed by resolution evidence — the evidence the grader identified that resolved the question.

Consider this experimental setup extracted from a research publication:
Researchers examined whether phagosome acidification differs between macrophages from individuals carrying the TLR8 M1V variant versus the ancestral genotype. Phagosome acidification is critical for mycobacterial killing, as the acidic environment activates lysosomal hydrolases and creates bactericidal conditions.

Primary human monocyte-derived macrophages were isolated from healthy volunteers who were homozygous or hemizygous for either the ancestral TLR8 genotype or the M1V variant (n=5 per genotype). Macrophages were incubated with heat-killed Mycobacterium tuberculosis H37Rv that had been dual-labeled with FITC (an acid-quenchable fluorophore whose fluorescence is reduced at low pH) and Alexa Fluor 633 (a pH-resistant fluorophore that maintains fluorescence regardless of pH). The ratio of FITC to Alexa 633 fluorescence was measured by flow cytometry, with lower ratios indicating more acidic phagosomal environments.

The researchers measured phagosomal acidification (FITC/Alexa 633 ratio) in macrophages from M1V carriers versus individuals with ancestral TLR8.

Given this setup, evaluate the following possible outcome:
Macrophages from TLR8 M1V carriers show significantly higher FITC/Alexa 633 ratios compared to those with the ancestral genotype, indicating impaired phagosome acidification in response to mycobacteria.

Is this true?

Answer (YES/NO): NO